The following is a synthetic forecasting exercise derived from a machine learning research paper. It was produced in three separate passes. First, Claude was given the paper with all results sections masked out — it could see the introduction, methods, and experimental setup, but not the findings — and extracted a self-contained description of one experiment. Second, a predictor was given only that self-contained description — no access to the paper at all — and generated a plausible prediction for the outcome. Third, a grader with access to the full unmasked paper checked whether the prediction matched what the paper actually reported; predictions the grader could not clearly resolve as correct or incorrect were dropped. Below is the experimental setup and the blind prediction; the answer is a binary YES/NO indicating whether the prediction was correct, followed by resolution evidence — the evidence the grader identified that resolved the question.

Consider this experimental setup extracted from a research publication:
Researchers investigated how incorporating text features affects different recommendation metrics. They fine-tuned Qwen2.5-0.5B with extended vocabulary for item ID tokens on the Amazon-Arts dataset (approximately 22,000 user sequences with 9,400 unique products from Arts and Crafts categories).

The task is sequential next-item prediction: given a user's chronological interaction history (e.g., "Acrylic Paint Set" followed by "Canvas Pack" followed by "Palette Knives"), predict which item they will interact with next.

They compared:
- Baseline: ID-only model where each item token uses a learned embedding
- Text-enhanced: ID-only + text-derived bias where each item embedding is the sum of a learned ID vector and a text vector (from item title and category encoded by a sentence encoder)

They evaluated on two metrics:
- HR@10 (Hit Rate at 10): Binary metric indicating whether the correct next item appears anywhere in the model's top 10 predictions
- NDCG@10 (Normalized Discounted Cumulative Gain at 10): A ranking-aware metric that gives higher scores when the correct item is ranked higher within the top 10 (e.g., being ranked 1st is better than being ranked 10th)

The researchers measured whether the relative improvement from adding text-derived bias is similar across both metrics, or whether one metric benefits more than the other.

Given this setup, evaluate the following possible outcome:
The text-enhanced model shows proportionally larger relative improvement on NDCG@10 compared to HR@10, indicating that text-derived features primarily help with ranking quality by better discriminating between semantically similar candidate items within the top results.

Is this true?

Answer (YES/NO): NO